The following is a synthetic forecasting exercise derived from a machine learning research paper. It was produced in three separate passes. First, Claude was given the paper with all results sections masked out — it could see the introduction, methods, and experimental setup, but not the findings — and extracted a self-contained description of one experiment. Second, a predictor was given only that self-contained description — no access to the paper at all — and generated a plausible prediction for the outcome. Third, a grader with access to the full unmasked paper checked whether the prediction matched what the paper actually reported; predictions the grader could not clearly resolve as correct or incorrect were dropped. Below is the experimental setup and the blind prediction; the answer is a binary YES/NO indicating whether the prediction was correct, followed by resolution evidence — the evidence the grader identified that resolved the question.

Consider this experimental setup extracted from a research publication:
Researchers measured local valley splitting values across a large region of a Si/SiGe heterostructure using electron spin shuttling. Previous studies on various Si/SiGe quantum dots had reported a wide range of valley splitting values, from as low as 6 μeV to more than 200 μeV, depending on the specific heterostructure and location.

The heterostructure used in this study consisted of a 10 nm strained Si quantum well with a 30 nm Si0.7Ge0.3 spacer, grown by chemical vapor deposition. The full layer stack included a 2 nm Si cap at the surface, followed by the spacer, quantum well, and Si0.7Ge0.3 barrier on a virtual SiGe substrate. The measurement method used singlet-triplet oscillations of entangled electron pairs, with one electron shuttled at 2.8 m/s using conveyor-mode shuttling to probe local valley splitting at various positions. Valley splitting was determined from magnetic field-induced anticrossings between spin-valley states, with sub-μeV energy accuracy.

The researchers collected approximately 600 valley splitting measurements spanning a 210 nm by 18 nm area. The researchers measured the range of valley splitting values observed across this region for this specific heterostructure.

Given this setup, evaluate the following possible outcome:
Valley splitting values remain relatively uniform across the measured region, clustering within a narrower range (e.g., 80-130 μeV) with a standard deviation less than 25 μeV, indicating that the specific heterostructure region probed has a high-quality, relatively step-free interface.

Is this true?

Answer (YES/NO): NO